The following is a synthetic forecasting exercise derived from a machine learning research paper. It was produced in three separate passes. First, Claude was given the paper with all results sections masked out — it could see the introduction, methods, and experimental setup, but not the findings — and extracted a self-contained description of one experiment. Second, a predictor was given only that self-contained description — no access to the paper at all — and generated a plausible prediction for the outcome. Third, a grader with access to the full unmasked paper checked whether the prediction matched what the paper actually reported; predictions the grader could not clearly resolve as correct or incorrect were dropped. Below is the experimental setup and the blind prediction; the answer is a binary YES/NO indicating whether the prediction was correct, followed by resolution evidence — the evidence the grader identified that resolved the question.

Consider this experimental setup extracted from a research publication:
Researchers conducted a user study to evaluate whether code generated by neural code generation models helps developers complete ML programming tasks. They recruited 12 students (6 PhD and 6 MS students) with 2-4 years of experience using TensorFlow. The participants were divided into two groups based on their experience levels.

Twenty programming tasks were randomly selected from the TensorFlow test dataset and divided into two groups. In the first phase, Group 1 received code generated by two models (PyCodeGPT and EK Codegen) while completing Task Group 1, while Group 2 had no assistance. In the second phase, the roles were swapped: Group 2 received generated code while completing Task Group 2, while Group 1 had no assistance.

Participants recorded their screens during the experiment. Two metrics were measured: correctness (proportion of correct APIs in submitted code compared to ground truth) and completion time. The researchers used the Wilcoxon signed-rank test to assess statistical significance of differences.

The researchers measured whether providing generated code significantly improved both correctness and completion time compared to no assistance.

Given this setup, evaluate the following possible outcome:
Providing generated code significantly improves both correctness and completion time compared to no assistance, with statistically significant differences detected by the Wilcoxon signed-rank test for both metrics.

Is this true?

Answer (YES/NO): NO